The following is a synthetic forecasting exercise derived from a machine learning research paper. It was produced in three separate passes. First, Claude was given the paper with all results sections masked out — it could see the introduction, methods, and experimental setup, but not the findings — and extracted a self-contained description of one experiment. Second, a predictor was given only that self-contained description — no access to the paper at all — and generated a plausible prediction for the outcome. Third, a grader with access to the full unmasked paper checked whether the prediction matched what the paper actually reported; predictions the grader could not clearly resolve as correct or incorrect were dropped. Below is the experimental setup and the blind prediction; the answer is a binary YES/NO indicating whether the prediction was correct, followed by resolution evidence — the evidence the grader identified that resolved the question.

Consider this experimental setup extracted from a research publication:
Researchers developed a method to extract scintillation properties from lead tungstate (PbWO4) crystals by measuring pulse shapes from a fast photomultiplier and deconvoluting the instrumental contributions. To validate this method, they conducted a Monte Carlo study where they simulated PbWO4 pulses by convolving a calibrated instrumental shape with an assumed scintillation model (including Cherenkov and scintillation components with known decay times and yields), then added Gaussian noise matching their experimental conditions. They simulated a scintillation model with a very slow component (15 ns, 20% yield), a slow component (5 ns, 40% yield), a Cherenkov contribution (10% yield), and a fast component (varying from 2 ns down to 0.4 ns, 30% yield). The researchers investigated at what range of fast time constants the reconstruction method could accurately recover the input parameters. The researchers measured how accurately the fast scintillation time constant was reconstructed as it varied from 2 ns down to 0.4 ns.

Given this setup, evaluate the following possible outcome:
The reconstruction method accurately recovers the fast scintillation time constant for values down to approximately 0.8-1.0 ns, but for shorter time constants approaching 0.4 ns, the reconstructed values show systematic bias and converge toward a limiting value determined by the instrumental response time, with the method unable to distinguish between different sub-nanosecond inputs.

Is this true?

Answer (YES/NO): NO